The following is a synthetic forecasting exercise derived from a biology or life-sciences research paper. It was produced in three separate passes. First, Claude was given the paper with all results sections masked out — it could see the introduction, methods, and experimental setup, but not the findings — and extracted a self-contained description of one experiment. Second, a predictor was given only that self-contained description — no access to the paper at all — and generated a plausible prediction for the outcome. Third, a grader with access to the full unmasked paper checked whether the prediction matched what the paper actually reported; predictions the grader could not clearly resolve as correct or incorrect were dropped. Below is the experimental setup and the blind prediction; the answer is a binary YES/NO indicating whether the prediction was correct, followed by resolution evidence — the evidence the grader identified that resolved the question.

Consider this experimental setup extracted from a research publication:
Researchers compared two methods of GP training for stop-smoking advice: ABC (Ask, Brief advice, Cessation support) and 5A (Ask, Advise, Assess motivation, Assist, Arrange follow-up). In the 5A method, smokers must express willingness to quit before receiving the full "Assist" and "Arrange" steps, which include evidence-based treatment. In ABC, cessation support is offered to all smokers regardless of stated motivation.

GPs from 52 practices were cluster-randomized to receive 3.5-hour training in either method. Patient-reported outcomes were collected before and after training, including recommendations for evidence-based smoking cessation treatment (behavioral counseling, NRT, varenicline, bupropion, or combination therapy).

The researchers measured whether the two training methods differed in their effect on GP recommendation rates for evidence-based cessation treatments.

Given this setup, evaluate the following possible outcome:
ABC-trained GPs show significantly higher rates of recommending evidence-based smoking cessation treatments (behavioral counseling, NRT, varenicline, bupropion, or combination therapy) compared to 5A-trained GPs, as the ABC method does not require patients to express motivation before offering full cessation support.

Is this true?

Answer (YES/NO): NO